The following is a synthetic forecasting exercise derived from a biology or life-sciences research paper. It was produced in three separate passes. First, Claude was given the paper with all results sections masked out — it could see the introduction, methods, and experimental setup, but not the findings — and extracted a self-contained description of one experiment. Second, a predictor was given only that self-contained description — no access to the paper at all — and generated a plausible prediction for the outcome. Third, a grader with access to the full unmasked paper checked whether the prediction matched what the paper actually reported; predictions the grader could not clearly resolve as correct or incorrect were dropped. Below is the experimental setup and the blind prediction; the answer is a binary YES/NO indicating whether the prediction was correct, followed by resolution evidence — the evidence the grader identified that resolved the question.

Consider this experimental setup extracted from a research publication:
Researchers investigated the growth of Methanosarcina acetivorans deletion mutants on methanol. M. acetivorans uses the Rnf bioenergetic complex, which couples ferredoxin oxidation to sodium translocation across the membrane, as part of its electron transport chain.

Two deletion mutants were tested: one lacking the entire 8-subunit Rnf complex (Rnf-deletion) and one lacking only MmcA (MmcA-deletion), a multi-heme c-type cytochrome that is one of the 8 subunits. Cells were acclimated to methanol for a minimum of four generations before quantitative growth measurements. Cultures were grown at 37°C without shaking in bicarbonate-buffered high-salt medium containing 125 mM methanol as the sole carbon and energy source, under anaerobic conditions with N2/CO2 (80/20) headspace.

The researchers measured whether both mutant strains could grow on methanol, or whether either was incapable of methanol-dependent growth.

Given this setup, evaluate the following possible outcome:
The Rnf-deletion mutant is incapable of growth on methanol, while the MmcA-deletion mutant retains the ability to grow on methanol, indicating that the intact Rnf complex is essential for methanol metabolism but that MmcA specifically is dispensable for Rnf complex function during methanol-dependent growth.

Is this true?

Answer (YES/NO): NO